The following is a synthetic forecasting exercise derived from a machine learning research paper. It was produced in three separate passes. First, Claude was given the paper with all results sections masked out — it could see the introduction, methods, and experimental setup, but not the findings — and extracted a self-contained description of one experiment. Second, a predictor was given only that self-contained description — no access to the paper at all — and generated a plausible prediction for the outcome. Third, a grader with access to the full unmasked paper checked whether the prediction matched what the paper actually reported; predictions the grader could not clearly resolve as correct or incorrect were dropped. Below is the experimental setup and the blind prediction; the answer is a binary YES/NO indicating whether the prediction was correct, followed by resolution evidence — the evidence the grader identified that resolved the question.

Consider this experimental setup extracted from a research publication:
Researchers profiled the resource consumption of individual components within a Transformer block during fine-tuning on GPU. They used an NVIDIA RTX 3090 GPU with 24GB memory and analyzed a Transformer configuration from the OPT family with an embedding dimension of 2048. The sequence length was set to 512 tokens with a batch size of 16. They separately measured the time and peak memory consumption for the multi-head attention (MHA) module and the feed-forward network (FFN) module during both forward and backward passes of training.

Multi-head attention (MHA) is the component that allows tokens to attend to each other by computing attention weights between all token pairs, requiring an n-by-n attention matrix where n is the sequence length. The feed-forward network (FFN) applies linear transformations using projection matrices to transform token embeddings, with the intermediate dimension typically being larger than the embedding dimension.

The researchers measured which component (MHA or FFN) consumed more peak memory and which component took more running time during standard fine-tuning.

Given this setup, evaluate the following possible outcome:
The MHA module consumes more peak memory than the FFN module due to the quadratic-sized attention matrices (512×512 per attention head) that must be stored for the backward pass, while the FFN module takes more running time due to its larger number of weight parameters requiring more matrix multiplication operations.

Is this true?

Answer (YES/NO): YES